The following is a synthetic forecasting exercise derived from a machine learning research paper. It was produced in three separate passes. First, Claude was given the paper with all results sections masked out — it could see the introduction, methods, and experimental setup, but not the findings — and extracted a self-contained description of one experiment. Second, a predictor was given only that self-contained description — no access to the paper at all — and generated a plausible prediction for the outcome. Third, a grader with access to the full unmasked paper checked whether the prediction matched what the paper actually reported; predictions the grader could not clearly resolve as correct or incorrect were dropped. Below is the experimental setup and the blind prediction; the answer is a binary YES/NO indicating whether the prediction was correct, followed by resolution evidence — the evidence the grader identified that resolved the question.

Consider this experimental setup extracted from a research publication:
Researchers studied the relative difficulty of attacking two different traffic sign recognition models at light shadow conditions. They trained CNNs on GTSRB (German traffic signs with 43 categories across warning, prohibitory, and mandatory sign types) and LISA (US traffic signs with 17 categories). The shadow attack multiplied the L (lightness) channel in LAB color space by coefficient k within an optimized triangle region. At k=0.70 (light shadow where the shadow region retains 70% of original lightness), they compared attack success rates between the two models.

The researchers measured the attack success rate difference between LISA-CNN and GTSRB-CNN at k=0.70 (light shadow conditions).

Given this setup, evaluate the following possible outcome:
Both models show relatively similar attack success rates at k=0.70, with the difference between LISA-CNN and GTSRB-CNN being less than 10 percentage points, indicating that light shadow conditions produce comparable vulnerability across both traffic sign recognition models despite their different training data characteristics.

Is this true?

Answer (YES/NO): YES